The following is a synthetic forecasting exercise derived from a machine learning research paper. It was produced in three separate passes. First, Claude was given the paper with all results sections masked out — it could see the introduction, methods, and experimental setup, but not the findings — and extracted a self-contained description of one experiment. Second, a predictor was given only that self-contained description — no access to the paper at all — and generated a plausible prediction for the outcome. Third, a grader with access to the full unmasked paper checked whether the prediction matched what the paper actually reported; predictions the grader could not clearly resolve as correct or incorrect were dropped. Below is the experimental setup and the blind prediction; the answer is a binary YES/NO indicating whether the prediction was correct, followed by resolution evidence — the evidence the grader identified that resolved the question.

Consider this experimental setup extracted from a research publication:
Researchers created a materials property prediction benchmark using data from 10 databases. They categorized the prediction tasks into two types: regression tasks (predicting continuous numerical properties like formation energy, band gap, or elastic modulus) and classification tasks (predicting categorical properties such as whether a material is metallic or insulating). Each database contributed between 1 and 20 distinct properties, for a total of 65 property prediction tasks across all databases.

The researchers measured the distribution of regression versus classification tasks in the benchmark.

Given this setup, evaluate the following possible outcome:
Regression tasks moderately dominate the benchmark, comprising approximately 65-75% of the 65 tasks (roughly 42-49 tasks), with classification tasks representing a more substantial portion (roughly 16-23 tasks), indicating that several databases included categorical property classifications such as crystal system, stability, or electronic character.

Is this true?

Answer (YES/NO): NO